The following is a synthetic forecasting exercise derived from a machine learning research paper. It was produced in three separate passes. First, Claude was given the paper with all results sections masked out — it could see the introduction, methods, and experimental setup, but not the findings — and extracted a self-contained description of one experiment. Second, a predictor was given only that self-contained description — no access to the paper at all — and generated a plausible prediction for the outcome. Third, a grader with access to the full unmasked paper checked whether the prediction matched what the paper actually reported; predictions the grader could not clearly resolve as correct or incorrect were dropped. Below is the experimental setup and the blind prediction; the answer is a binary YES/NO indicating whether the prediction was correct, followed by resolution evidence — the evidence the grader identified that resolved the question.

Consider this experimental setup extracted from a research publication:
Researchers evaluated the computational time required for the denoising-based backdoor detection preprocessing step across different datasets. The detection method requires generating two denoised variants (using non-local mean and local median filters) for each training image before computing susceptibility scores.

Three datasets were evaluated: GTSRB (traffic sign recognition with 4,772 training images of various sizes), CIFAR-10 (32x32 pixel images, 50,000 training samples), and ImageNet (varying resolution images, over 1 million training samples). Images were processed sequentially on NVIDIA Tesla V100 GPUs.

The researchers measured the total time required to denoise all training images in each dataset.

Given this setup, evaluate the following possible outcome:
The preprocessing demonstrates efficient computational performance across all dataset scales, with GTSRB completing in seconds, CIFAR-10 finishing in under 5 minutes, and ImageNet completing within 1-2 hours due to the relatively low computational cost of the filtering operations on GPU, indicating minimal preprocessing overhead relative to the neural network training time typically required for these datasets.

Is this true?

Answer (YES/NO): NO